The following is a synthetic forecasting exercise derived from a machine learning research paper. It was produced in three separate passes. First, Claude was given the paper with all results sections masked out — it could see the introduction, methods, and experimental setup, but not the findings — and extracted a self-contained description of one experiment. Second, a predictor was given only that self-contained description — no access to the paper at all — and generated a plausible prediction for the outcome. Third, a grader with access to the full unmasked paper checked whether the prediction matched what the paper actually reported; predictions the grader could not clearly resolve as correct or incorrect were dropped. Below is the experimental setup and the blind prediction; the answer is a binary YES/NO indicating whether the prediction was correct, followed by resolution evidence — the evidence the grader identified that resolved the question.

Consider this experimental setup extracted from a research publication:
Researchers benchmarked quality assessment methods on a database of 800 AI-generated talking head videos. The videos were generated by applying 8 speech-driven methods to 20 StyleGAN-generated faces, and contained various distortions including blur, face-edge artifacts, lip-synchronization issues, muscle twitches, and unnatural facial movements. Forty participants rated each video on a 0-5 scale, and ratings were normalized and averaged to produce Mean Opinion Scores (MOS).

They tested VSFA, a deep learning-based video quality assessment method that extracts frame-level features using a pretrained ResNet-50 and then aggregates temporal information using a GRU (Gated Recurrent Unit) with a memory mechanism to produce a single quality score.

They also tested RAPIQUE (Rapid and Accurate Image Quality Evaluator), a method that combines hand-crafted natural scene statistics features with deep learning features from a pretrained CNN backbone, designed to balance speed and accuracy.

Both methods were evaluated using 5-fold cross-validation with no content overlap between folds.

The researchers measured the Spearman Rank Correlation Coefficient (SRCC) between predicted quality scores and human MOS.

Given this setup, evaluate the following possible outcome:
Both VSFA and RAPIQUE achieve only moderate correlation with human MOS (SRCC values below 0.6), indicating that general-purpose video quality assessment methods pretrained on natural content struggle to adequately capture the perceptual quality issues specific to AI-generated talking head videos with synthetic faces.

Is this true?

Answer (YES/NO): NO